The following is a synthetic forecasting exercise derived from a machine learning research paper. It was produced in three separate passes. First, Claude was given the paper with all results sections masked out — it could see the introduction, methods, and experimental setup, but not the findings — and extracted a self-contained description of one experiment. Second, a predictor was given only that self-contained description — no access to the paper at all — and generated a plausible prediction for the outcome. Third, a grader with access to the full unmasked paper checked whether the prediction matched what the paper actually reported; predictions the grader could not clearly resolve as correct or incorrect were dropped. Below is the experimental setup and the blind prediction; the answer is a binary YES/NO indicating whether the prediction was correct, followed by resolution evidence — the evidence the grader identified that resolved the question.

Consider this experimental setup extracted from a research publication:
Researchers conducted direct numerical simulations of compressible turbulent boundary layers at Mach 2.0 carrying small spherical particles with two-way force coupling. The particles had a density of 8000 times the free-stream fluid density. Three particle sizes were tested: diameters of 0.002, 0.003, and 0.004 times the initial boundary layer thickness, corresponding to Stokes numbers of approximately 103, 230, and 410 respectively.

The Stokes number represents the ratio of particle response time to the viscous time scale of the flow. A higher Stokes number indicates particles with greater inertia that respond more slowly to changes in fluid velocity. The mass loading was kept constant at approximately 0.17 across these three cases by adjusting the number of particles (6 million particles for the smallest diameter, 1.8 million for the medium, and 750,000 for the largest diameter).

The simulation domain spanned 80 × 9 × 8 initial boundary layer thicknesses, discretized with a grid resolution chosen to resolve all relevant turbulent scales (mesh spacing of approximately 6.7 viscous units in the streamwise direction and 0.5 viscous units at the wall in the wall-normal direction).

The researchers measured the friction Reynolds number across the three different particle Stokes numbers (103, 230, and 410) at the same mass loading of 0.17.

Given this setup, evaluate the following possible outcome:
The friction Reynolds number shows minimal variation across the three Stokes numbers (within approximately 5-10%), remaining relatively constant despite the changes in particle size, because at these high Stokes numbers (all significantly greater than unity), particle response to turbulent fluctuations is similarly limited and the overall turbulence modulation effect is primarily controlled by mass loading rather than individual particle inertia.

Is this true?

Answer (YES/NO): YES